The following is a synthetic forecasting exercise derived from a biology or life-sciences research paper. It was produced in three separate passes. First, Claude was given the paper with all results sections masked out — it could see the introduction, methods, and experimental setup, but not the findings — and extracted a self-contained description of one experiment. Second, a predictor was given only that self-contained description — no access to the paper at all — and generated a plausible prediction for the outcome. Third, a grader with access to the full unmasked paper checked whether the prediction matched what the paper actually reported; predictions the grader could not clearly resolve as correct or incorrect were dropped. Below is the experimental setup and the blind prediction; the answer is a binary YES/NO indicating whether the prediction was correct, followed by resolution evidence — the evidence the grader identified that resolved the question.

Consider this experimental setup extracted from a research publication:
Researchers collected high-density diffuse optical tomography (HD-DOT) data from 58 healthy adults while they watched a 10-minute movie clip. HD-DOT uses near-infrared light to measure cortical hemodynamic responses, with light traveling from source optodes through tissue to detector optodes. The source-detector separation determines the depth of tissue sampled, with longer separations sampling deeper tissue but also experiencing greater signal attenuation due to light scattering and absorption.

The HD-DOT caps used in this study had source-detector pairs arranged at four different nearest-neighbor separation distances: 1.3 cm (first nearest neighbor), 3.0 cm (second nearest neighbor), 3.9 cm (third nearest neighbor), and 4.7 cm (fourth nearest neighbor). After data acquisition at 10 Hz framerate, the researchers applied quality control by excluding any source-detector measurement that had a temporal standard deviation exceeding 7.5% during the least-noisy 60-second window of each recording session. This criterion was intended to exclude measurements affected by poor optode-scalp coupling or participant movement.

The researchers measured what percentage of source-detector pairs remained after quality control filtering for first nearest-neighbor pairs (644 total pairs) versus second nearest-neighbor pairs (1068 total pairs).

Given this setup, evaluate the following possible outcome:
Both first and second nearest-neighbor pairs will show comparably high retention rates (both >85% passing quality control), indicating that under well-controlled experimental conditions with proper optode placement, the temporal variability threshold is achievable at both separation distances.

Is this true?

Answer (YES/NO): YES